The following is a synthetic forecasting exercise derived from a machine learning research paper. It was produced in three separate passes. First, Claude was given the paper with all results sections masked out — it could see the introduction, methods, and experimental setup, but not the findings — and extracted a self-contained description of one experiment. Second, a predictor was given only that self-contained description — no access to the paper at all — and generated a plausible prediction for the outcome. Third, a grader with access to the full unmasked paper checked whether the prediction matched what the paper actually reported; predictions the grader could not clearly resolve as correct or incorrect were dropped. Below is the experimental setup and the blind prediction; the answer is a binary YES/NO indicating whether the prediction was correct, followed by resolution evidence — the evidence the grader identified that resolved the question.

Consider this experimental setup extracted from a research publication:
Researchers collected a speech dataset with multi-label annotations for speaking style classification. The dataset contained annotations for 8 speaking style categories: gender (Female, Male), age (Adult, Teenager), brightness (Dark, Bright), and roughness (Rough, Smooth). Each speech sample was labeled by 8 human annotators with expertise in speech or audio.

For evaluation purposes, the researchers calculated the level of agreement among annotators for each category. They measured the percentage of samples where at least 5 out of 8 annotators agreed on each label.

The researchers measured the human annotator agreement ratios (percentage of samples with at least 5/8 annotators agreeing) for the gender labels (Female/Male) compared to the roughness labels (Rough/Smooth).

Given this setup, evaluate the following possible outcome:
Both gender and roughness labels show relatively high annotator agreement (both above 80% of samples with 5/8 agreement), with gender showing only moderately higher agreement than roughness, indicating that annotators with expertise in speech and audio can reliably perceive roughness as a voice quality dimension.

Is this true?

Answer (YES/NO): NO